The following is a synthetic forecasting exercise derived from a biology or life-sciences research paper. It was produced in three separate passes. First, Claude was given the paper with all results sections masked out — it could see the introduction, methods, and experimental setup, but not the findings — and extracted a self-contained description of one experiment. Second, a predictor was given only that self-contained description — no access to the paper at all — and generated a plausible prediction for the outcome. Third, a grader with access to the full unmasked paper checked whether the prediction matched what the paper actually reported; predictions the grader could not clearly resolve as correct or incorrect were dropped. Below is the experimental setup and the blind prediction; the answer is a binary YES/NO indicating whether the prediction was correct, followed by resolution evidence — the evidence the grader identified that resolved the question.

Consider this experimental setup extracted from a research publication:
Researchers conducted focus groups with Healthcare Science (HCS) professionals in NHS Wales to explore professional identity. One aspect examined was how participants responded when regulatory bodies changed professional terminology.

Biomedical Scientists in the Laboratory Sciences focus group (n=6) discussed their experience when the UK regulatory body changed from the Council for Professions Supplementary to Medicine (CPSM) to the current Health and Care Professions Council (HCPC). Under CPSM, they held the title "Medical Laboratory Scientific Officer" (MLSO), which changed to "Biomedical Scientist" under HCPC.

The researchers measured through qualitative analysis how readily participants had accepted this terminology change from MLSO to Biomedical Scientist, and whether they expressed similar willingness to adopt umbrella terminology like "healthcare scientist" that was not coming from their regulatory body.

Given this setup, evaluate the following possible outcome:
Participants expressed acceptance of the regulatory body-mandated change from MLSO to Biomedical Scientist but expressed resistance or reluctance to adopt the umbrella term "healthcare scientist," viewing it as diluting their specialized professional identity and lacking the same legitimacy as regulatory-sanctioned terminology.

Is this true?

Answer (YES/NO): YES